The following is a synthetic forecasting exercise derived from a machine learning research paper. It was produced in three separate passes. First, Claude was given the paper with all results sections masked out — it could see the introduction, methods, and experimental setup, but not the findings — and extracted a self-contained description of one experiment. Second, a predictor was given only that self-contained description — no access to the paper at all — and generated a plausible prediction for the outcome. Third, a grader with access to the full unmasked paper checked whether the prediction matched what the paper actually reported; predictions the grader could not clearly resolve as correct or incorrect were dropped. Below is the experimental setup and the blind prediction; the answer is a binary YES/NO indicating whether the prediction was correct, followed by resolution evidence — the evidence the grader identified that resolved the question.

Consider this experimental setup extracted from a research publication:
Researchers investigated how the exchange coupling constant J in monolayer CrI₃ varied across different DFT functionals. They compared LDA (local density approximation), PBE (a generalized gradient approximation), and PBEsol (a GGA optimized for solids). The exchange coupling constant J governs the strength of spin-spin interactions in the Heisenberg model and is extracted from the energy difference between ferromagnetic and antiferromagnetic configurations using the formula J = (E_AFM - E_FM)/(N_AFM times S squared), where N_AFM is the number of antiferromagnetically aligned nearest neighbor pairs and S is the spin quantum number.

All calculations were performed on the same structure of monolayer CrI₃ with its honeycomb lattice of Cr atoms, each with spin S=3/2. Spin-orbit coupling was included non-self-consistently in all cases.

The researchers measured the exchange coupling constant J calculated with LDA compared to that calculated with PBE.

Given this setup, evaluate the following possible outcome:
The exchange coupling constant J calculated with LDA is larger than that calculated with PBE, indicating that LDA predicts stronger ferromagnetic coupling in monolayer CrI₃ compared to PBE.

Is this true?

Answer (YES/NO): NO